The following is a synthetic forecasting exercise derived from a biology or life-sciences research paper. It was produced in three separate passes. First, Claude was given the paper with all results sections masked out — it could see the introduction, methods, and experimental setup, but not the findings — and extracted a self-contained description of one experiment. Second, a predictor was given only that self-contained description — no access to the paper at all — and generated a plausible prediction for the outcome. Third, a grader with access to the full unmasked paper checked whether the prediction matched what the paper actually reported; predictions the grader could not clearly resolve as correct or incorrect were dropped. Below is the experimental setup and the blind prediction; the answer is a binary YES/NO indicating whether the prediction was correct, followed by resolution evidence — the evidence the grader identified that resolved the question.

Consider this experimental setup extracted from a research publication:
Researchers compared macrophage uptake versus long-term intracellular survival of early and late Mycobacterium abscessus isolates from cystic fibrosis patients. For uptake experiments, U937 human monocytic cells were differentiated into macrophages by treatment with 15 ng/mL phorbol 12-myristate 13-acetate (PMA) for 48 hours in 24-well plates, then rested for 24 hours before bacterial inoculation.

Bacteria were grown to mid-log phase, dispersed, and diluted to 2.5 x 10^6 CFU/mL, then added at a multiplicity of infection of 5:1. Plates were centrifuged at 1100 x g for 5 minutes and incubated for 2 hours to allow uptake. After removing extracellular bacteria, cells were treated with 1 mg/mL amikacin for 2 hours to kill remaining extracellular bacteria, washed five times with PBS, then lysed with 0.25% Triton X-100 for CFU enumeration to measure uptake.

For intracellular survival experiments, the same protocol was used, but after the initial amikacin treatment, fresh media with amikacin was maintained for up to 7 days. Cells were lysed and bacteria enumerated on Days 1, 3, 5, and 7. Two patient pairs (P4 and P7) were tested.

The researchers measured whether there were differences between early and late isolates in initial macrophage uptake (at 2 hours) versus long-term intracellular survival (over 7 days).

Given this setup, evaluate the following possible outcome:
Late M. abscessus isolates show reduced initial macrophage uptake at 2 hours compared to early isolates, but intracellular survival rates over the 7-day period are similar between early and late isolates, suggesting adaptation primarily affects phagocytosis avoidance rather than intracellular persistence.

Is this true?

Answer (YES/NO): NO